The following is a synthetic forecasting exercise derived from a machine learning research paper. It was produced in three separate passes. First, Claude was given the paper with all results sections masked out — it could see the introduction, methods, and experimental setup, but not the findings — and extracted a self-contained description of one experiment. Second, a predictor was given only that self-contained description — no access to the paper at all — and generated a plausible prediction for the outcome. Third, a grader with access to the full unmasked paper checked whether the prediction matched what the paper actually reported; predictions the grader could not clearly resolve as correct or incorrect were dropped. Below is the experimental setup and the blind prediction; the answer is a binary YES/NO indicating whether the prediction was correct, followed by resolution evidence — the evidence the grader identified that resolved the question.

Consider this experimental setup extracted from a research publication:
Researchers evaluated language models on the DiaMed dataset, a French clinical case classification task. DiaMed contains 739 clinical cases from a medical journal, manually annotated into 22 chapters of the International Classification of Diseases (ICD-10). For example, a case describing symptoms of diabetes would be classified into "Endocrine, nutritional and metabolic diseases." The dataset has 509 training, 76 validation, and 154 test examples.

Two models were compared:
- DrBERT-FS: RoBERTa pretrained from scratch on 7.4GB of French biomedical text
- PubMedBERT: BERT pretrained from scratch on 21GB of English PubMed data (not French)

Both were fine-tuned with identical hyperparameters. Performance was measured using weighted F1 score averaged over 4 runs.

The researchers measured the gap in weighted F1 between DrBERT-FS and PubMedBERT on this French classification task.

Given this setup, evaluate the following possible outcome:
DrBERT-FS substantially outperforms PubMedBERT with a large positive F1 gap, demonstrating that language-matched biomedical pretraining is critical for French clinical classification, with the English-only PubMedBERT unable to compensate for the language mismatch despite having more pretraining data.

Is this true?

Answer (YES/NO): NO